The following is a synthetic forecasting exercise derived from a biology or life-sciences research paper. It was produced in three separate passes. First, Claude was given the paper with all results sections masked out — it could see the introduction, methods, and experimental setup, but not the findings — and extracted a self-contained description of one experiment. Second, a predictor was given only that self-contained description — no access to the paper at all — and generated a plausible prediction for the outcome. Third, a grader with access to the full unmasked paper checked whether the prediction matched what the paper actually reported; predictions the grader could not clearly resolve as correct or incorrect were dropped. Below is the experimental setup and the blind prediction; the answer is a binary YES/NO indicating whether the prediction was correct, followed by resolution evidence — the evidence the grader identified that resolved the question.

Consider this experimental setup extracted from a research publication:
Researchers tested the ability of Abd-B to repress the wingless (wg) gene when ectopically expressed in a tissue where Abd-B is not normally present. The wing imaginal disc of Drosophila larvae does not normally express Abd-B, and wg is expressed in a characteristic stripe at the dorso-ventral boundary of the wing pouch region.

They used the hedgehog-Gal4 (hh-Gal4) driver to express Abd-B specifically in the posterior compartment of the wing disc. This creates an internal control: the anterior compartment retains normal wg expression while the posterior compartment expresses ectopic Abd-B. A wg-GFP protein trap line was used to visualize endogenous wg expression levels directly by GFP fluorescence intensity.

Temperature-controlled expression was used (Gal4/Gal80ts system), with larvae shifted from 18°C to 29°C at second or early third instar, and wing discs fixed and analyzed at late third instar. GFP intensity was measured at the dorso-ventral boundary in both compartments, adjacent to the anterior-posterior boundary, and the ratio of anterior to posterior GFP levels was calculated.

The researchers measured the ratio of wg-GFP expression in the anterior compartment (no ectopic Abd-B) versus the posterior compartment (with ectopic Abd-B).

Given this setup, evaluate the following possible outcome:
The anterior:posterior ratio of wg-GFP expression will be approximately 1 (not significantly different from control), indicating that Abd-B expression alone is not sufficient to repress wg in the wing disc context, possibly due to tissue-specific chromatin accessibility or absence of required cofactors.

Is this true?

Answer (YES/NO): NO